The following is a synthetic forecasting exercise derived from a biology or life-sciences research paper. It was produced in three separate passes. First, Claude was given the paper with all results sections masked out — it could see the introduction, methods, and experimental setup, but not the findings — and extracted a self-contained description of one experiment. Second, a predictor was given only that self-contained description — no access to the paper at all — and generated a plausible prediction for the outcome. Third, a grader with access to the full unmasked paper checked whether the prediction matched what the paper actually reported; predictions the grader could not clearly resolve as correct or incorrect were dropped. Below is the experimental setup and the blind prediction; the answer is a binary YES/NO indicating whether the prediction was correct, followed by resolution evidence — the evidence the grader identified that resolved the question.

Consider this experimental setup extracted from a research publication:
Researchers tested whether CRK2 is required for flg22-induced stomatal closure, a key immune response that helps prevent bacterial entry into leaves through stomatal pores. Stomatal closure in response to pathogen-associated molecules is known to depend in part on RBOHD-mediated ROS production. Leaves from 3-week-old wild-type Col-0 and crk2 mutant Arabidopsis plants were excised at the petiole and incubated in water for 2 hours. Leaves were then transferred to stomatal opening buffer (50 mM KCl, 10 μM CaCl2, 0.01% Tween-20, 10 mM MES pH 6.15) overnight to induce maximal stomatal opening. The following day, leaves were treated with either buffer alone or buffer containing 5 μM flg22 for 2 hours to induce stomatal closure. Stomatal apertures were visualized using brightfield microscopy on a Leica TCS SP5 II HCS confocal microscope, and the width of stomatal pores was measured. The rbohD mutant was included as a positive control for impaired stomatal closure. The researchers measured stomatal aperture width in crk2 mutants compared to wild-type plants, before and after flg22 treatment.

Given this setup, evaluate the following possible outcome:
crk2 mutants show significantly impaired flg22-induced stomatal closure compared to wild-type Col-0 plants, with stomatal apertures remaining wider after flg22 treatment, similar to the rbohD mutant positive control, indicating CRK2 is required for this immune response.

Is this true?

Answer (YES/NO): YES